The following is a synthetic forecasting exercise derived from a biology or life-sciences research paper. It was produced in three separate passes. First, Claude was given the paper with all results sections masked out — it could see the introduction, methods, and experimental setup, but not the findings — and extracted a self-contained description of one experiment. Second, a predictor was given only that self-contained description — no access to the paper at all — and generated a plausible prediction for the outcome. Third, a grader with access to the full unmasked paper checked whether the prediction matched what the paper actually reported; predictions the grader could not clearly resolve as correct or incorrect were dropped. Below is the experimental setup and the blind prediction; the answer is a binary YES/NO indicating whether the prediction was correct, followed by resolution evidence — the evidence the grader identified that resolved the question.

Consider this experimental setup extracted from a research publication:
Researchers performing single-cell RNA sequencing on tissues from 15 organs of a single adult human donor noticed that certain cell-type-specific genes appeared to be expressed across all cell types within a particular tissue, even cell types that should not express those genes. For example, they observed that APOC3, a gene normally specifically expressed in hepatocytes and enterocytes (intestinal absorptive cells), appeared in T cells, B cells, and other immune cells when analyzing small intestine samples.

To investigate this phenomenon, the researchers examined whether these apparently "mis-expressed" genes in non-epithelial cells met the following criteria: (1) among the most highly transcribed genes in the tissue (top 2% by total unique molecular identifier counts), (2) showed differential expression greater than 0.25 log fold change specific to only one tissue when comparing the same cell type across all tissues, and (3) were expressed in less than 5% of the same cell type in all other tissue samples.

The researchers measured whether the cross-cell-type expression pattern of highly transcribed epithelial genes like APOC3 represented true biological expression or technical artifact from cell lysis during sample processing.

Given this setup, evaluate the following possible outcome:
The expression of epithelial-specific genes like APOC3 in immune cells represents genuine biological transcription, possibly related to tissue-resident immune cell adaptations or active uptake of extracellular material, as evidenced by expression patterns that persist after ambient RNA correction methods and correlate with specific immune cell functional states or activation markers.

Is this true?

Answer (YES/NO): NO